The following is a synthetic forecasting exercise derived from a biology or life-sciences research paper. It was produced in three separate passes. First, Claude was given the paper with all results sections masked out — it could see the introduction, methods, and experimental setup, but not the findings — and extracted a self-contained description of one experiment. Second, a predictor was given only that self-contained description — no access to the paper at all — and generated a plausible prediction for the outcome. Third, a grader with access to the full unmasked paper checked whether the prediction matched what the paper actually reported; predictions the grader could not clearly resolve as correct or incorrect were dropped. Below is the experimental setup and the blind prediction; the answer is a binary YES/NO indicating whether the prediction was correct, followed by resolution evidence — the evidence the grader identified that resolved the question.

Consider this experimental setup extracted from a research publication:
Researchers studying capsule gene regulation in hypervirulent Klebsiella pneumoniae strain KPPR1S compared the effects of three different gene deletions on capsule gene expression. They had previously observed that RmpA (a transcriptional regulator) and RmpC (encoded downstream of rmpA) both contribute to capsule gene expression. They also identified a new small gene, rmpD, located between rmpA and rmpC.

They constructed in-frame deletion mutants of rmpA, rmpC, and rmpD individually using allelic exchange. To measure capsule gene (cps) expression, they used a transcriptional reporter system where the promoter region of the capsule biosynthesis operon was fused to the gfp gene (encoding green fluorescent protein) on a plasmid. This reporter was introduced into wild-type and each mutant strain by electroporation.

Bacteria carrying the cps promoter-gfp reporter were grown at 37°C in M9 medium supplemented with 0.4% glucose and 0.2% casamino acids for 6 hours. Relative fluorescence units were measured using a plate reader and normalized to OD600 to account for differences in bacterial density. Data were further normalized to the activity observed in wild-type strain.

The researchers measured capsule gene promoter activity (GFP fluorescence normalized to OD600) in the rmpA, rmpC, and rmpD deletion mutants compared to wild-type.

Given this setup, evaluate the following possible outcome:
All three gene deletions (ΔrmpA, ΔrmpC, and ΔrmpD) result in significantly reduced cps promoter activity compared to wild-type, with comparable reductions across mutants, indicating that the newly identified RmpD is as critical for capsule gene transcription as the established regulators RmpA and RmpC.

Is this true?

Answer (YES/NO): NO